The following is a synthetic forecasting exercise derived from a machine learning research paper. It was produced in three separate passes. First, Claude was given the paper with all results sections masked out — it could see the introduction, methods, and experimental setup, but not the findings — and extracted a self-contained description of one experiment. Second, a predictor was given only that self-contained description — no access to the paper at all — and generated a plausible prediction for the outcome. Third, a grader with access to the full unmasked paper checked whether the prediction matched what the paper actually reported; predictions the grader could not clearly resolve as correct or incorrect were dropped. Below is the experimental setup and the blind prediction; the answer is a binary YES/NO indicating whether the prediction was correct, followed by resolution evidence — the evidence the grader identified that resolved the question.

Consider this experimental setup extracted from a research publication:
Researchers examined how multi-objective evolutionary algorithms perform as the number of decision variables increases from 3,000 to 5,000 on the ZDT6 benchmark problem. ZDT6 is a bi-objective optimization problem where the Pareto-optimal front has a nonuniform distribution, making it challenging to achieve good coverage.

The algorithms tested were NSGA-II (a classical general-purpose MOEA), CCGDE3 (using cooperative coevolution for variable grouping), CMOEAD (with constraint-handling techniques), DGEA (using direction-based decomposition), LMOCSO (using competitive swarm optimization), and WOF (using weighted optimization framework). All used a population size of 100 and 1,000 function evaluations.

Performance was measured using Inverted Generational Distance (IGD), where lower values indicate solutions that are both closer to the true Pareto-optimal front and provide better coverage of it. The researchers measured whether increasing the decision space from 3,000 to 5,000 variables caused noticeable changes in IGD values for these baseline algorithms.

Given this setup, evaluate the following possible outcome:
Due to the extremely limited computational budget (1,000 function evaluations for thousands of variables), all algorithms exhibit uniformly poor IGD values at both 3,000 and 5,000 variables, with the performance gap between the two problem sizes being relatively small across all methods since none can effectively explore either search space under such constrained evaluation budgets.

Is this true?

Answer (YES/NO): YES